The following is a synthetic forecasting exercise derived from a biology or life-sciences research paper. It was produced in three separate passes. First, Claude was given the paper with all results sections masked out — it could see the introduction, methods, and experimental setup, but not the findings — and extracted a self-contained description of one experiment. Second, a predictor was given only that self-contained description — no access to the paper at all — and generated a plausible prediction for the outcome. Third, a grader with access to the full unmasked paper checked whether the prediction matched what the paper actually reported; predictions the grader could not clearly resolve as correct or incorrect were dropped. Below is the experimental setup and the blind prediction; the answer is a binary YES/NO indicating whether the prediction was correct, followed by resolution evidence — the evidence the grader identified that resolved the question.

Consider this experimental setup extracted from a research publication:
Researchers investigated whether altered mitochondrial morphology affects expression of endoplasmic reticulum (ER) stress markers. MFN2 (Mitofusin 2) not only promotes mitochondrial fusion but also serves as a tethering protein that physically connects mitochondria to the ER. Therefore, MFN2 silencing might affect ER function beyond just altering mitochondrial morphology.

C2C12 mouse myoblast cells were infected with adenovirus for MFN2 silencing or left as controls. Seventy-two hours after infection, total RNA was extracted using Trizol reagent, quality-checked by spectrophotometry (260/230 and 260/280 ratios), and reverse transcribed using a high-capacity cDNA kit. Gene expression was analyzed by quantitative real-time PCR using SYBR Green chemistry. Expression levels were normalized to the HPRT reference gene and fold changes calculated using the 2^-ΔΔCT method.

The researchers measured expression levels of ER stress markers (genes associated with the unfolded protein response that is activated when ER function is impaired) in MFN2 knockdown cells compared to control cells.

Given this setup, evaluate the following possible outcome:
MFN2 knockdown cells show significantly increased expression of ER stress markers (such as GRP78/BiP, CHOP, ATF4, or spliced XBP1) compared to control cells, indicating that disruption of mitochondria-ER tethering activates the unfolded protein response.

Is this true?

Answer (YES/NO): YES